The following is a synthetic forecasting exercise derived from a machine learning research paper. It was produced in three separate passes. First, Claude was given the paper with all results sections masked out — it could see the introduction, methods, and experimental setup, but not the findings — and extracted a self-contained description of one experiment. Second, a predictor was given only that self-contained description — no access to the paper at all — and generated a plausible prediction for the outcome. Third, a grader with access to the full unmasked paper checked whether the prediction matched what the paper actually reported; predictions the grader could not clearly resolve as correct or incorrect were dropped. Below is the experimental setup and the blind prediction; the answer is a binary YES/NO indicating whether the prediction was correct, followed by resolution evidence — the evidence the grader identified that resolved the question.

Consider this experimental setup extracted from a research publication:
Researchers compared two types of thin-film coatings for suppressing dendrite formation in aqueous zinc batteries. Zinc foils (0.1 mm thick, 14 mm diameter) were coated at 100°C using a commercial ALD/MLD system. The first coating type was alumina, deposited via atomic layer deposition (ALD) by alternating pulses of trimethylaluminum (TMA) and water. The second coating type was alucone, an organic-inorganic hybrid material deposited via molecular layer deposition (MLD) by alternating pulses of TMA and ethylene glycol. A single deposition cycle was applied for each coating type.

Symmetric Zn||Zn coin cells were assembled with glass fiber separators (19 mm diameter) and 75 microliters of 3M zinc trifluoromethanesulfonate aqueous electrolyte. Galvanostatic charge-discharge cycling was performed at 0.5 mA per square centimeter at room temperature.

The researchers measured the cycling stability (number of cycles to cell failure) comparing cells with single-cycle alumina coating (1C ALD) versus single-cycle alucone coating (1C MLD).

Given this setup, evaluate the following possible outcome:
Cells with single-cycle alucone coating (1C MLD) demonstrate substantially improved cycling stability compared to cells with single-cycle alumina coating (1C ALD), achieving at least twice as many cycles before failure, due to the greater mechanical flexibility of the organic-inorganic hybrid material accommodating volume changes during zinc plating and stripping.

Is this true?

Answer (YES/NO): YES